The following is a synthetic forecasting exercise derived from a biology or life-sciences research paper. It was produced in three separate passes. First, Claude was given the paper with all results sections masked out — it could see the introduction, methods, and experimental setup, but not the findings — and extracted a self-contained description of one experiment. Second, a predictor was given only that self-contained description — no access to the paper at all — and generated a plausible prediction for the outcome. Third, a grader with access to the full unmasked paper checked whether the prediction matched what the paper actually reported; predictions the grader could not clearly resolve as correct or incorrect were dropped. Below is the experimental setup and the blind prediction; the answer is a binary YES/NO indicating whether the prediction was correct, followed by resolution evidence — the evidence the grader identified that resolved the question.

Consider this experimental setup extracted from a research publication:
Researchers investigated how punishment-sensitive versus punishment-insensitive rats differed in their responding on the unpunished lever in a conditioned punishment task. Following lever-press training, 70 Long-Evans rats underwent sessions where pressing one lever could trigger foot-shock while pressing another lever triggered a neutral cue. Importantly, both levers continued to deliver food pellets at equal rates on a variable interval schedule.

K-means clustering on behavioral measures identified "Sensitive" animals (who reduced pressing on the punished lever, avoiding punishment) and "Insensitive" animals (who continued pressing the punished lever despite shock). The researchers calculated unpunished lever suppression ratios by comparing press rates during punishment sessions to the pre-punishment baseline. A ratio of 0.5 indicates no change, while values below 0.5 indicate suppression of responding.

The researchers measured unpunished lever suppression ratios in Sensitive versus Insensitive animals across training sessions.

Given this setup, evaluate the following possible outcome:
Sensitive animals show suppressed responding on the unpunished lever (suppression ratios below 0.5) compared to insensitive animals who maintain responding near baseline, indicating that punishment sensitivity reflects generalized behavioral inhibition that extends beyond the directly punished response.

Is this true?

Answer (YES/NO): NO